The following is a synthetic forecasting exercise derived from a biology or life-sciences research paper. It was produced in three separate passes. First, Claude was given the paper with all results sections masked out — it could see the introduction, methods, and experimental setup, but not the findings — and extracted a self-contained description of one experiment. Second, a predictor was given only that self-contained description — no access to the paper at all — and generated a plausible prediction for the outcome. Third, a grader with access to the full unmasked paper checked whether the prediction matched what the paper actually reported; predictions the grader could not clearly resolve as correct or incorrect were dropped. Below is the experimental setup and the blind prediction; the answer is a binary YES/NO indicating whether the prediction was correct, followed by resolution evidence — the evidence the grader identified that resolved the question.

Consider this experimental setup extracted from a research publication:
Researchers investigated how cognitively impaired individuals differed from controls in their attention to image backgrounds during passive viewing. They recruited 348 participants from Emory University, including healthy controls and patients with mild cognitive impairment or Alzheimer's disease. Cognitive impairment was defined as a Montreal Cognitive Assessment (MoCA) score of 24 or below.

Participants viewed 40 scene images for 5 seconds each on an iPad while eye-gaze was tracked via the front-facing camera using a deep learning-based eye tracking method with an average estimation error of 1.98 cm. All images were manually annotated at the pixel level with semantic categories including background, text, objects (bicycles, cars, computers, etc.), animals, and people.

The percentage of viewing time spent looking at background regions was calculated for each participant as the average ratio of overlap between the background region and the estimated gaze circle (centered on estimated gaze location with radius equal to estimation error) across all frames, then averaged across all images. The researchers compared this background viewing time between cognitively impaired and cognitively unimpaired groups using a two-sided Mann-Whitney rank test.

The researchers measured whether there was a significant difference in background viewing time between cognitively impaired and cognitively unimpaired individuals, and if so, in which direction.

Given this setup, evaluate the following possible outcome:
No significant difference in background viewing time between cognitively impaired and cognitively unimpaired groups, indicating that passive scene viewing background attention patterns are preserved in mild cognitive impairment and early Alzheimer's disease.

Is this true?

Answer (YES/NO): NO